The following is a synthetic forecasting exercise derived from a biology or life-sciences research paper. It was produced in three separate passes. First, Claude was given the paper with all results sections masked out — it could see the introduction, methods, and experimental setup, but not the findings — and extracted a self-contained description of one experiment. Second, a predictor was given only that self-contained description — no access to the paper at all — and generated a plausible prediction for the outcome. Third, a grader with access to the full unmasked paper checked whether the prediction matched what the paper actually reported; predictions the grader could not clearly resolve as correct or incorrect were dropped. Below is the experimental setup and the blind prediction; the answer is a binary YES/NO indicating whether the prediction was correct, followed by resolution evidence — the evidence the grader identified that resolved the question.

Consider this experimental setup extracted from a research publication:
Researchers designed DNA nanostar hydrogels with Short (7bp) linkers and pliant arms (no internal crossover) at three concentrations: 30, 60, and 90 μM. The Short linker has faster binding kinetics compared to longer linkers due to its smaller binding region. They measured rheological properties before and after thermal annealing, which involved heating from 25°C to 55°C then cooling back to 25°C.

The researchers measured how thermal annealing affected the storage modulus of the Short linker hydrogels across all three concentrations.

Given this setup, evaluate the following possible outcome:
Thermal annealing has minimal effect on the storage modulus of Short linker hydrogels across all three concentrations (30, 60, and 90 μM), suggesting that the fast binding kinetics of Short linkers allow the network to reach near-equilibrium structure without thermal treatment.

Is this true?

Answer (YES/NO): NO